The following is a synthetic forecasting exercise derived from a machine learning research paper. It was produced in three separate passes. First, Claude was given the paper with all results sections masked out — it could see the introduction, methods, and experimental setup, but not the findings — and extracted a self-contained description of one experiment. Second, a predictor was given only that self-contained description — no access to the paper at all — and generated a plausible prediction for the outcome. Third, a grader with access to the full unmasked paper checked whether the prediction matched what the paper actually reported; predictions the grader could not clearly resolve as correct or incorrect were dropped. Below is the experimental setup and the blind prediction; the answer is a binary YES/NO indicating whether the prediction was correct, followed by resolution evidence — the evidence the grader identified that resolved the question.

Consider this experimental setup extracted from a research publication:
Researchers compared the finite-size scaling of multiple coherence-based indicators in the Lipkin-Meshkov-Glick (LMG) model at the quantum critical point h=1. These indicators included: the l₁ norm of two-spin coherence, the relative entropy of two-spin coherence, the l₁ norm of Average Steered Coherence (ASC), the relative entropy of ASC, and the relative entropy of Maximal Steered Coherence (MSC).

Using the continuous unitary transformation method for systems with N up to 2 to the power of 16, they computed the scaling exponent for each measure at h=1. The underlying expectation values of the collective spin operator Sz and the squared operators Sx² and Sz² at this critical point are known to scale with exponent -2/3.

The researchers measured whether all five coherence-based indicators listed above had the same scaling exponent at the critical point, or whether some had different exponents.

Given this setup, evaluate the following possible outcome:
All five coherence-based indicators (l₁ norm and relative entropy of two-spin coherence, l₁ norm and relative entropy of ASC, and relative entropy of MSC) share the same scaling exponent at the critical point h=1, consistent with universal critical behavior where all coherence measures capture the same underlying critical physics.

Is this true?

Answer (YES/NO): YES